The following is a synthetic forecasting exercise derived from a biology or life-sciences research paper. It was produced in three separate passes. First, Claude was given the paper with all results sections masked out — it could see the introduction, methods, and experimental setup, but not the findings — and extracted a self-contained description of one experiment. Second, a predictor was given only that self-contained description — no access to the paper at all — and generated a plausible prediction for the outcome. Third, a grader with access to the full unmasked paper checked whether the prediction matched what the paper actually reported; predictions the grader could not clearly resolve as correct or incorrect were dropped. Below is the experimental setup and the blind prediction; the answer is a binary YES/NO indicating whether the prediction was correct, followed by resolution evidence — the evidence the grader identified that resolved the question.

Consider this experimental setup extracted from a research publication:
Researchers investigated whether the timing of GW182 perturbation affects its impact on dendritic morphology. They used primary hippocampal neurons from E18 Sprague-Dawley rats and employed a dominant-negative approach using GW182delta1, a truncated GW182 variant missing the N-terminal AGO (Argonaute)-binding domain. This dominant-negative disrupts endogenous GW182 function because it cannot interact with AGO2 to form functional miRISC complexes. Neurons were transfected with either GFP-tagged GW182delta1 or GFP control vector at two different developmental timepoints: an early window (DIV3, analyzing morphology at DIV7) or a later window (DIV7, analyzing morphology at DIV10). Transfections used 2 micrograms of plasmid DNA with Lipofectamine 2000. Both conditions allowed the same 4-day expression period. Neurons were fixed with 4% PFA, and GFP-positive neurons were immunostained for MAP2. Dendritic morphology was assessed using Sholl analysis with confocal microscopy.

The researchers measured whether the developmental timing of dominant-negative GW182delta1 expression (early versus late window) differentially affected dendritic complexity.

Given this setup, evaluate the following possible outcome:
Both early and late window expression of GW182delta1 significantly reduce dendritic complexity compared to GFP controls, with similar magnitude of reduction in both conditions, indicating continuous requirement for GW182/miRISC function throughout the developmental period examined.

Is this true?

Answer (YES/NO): NO